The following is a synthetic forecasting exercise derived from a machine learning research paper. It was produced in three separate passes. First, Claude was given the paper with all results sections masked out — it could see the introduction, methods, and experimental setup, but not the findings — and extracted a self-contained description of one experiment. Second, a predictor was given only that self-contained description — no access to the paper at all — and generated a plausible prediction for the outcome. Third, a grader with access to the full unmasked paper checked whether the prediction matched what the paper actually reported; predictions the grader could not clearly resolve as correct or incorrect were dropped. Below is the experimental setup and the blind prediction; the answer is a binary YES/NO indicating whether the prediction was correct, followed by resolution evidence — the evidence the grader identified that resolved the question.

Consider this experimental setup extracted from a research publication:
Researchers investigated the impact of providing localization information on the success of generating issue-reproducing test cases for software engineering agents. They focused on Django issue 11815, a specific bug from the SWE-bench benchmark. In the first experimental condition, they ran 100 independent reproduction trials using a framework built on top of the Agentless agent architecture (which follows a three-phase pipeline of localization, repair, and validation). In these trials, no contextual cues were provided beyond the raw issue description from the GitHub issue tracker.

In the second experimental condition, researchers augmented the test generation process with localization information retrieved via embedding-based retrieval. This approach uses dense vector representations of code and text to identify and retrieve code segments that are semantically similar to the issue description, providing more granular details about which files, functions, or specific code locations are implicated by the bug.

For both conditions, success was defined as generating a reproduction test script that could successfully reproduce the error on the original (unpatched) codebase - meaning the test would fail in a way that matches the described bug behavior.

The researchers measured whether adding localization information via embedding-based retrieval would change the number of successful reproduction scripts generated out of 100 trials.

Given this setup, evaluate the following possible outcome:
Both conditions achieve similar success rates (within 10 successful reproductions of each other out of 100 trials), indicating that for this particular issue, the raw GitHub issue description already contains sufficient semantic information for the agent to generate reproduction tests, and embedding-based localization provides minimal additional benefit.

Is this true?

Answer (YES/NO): NO